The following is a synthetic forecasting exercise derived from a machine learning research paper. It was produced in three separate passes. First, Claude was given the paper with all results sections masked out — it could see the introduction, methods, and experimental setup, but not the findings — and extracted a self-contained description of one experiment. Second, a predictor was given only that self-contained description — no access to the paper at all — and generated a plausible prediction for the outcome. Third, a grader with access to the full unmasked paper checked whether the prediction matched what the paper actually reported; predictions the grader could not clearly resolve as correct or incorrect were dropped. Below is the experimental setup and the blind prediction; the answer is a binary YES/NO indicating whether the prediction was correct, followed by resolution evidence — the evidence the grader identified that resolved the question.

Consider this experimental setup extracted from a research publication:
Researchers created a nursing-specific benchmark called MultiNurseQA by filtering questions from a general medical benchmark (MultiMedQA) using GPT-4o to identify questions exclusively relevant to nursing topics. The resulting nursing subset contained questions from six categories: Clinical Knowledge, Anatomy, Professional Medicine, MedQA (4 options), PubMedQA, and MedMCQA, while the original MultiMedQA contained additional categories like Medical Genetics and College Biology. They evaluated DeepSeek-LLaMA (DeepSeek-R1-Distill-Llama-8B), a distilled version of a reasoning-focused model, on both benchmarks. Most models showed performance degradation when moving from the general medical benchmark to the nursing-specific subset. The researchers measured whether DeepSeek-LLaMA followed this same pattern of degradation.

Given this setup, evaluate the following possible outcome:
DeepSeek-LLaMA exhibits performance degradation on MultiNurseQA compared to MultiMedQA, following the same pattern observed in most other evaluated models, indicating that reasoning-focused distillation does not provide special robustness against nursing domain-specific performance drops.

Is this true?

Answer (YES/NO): NO